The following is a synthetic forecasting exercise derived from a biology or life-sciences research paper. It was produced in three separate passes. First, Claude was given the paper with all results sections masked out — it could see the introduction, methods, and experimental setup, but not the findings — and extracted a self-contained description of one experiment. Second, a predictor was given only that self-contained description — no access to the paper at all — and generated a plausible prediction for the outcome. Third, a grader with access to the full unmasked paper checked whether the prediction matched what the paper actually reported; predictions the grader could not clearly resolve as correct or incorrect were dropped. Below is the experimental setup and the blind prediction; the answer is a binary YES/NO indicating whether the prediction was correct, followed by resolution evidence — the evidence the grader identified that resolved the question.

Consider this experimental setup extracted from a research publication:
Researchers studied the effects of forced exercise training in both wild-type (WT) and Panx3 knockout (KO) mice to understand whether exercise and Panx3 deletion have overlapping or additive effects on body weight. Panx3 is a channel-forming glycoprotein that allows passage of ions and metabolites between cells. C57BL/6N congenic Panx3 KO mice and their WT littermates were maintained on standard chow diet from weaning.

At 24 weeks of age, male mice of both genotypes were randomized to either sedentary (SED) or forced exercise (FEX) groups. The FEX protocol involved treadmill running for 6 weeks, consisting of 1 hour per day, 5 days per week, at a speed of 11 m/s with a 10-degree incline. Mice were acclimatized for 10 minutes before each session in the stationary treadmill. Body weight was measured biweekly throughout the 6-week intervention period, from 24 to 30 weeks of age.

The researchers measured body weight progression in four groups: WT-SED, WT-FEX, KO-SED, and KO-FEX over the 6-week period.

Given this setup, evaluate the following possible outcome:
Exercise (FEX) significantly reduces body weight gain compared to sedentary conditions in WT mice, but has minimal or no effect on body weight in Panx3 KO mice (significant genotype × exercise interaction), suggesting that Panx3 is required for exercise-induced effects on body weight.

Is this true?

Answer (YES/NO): NO